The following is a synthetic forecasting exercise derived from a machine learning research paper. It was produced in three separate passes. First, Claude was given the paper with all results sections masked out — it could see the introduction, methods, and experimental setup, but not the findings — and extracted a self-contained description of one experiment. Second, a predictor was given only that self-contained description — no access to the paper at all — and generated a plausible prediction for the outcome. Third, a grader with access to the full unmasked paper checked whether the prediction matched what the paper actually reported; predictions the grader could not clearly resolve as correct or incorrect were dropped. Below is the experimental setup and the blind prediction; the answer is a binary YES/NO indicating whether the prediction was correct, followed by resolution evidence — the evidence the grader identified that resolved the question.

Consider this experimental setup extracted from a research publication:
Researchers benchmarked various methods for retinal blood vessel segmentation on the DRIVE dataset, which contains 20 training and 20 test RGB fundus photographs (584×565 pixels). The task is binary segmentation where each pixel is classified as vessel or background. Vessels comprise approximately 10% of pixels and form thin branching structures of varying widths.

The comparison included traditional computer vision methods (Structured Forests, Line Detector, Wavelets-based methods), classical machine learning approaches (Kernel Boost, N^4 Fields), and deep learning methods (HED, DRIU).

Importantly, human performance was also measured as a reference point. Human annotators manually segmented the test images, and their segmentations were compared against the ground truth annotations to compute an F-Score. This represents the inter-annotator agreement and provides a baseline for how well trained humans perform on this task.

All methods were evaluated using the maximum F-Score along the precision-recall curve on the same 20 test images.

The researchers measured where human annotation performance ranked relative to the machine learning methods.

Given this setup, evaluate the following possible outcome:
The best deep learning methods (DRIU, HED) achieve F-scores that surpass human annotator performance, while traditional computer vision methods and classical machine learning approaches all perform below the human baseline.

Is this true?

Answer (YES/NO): NO